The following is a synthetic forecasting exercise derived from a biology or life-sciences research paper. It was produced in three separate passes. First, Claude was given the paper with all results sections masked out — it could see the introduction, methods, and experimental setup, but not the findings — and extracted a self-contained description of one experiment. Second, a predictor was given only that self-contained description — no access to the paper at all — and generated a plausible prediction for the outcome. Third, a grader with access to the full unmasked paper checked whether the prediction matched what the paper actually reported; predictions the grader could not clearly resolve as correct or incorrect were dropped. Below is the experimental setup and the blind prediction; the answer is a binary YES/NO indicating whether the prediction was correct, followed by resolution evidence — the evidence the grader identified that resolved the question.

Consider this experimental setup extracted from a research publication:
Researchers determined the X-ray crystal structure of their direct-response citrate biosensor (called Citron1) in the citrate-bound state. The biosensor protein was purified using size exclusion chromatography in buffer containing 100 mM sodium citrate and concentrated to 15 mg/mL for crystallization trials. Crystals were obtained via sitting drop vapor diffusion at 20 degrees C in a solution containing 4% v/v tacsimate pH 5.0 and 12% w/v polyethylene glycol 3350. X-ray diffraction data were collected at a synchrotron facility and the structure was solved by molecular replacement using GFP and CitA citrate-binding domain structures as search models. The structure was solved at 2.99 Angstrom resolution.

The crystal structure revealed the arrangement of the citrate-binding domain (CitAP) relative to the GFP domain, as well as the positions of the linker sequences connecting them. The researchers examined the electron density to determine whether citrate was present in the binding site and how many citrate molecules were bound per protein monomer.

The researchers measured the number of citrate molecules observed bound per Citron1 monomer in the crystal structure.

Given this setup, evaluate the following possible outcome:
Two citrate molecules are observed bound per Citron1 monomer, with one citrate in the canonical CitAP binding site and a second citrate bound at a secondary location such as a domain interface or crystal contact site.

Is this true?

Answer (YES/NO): NO